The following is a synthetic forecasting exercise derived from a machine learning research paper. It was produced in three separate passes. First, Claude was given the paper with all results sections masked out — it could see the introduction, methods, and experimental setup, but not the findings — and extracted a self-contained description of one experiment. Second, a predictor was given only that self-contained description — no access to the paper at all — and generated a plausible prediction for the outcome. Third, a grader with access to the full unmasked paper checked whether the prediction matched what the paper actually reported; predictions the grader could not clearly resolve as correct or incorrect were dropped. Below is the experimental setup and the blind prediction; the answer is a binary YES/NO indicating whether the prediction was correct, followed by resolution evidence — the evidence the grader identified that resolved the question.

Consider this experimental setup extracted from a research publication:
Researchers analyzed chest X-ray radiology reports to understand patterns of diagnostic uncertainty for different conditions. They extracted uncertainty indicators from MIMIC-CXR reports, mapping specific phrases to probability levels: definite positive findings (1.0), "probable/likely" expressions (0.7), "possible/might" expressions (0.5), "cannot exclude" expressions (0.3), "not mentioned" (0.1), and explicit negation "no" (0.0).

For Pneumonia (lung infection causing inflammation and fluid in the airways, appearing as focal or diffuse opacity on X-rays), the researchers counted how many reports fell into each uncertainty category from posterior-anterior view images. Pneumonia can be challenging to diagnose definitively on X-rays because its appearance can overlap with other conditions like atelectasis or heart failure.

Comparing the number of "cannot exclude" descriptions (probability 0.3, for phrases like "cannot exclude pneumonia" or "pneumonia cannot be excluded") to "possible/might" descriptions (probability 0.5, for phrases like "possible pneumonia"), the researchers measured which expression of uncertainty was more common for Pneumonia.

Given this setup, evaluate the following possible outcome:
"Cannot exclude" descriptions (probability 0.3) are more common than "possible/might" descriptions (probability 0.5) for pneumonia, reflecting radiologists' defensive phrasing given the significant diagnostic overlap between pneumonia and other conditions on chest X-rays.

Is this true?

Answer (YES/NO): YES